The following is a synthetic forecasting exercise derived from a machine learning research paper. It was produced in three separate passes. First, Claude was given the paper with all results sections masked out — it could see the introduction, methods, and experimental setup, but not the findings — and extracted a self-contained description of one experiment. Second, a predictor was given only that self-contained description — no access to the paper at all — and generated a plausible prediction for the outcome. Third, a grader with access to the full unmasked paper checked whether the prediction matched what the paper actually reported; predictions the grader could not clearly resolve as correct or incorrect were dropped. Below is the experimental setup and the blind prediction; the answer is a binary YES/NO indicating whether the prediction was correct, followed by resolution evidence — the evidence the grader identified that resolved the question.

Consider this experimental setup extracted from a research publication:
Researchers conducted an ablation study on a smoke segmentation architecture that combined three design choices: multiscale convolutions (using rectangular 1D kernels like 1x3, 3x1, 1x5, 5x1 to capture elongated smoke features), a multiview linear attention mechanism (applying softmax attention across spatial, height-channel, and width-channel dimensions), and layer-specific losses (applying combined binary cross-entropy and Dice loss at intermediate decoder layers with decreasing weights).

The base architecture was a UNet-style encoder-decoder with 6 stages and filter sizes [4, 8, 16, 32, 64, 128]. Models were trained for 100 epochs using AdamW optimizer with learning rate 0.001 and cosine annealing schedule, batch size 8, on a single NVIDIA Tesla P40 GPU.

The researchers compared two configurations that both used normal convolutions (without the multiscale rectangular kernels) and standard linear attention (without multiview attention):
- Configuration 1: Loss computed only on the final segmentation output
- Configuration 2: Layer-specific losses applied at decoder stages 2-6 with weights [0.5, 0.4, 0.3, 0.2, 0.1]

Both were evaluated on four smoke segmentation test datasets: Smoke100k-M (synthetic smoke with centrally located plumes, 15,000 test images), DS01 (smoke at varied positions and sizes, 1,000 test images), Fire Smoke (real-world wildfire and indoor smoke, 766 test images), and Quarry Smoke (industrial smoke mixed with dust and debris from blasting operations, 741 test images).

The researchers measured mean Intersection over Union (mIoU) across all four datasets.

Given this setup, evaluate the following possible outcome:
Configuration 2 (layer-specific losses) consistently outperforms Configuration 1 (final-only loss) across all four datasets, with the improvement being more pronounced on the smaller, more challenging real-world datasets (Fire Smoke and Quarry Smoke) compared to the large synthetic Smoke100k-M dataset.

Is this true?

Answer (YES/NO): NO